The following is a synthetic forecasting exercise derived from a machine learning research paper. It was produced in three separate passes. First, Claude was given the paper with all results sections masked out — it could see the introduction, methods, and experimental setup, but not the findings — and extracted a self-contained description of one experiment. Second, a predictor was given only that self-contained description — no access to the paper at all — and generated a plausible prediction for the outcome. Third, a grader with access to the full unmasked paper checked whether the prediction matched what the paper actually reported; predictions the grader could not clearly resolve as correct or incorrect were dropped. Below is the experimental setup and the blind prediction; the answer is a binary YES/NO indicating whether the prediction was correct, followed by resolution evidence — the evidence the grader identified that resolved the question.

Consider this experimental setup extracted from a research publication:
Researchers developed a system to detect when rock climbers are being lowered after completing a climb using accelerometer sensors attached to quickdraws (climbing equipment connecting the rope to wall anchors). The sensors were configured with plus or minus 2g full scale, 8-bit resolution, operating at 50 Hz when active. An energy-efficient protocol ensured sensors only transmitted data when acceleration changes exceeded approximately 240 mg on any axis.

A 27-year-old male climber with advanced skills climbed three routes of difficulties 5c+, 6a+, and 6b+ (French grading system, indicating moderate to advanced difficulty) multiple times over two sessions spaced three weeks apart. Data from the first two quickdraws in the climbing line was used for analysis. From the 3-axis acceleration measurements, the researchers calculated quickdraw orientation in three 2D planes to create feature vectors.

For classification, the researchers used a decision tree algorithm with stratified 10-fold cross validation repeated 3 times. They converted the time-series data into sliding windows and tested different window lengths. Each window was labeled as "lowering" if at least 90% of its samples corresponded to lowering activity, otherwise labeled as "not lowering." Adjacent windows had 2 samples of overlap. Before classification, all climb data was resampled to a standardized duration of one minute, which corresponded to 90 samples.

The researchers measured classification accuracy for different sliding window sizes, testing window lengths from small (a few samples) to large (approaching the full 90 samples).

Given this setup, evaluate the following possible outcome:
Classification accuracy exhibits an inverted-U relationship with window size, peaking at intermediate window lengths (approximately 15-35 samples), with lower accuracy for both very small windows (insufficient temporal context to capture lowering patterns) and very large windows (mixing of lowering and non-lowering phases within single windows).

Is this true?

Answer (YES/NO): NO